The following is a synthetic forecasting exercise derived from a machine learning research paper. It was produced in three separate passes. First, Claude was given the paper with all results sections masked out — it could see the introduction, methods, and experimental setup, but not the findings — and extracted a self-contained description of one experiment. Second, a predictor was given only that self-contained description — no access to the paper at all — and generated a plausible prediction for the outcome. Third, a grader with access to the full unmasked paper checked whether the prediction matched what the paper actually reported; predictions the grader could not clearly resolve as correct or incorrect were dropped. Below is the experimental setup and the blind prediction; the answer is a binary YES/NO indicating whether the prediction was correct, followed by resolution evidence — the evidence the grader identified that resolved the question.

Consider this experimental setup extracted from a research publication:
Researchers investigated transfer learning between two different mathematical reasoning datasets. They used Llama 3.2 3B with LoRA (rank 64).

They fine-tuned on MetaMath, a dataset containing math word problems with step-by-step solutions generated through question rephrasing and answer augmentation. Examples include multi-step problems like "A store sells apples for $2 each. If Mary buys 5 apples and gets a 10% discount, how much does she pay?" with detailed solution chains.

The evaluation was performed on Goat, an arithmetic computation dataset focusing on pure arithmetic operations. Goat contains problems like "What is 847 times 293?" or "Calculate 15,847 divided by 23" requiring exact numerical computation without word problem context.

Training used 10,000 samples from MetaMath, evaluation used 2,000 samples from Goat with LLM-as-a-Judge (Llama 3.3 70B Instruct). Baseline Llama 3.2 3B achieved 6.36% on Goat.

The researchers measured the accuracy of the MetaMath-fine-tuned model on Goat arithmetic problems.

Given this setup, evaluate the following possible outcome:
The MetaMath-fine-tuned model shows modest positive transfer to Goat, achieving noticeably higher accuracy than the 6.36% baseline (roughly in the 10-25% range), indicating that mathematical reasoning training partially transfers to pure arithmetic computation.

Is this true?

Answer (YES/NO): NO